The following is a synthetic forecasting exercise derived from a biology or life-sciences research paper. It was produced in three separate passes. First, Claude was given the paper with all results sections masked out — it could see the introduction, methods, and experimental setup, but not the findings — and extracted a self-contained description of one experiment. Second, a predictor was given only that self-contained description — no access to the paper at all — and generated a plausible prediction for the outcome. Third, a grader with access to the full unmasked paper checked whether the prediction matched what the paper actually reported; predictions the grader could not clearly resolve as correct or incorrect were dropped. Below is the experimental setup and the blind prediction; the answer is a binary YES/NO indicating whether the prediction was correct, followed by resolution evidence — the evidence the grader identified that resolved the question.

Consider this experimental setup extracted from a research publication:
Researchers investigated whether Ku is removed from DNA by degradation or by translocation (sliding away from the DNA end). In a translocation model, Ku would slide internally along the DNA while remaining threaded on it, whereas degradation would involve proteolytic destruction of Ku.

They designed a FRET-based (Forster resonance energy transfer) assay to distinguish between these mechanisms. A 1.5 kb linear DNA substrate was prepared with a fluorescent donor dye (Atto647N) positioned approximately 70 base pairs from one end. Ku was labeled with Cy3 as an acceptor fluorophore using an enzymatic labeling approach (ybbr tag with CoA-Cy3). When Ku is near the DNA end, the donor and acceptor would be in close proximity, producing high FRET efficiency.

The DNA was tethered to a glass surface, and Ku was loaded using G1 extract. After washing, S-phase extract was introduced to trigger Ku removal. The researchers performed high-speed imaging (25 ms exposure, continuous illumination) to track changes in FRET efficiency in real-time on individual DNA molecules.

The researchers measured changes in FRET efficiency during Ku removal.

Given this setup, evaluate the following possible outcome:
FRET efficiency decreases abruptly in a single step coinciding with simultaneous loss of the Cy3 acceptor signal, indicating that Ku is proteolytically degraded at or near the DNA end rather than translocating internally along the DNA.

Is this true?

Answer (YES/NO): NO